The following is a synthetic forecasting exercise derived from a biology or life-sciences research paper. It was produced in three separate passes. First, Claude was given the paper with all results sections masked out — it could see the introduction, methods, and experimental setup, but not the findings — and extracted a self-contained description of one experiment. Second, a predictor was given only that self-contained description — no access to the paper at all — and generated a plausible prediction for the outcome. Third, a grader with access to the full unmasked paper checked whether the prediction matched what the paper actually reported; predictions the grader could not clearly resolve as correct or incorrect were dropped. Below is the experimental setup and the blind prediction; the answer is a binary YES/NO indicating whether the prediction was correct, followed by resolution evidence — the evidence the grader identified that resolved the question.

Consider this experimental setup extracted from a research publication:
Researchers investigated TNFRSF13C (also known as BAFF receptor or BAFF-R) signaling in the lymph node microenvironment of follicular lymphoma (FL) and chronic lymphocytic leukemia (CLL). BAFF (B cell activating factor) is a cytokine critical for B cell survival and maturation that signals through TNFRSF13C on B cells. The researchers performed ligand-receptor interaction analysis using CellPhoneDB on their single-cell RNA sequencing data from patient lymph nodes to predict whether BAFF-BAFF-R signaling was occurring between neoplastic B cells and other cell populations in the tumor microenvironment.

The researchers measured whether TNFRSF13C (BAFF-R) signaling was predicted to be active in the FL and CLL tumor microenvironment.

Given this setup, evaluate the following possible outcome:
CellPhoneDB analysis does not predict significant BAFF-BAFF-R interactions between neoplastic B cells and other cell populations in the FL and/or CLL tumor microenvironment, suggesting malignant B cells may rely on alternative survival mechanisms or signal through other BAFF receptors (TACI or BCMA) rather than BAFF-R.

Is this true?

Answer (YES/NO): NO